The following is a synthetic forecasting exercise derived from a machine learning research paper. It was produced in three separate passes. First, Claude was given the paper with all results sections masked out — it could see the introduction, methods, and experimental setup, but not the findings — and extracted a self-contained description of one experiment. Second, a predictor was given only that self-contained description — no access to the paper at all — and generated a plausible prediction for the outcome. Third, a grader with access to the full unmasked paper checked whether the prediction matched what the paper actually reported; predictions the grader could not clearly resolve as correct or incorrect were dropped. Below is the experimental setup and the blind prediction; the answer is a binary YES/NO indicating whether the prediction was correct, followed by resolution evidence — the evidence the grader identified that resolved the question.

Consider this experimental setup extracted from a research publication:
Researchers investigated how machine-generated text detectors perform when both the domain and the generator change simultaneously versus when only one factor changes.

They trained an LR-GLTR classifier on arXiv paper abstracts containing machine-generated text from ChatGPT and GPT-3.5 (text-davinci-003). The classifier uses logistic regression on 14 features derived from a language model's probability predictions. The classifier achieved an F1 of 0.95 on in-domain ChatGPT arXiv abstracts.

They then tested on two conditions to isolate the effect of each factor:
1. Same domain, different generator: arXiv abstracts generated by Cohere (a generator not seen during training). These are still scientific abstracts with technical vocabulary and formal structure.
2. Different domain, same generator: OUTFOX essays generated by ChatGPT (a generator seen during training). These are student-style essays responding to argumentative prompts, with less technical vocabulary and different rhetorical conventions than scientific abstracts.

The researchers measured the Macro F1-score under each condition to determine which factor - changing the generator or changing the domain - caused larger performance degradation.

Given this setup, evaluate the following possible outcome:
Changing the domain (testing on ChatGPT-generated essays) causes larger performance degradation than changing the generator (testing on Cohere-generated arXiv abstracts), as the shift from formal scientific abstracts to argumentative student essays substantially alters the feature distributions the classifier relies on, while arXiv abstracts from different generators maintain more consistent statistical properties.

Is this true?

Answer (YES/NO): YES